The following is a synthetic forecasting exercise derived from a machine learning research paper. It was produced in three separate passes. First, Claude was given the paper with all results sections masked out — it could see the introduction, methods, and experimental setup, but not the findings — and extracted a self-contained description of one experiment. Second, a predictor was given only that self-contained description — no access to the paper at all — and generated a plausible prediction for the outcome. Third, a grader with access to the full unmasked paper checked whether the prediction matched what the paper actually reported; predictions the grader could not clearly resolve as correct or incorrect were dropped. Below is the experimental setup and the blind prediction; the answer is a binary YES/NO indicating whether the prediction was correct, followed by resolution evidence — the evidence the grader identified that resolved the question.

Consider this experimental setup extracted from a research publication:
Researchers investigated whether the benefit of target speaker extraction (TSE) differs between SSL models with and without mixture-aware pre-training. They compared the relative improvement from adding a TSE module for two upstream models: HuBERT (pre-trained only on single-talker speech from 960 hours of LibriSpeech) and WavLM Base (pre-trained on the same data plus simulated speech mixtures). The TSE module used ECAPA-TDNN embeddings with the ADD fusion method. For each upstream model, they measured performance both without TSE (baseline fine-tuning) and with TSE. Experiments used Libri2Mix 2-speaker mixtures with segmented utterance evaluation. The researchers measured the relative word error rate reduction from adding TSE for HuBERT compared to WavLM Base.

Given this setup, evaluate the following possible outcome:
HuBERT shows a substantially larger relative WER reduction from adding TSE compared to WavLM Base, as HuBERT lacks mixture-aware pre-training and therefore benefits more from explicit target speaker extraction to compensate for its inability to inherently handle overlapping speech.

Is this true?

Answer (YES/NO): YES